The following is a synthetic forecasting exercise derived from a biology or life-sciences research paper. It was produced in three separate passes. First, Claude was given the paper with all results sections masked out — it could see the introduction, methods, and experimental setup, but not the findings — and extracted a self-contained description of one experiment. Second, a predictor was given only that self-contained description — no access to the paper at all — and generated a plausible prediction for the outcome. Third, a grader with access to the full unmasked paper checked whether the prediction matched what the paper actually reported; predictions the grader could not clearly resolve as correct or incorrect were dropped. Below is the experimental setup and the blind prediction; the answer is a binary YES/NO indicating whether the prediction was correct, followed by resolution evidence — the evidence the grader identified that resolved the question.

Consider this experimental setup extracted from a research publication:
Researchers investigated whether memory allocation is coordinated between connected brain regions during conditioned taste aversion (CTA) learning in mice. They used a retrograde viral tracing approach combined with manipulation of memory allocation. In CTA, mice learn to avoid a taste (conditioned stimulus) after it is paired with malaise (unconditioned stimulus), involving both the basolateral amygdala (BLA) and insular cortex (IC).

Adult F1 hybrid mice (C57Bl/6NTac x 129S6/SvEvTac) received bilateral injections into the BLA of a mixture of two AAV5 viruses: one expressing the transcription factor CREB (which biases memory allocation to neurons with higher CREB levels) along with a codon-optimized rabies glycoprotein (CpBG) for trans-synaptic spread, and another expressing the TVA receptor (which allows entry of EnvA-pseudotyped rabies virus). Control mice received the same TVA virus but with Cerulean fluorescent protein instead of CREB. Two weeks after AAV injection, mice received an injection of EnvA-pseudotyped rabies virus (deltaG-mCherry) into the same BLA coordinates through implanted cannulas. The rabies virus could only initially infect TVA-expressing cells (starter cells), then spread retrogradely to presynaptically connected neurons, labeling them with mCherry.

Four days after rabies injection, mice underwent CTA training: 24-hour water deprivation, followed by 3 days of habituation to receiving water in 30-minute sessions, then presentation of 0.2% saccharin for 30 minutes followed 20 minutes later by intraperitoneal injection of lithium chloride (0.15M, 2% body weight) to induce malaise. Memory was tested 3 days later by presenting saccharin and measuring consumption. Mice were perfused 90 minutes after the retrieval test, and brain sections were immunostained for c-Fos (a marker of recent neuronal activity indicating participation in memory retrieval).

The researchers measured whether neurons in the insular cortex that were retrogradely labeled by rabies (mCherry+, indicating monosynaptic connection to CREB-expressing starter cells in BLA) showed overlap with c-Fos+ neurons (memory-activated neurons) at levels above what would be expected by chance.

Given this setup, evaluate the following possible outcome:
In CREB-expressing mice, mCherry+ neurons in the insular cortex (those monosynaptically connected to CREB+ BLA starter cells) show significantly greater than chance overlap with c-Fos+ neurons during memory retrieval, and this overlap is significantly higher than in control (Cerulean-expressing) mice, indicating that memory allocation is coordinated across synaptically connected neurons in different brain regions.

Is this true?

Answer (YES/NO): YES